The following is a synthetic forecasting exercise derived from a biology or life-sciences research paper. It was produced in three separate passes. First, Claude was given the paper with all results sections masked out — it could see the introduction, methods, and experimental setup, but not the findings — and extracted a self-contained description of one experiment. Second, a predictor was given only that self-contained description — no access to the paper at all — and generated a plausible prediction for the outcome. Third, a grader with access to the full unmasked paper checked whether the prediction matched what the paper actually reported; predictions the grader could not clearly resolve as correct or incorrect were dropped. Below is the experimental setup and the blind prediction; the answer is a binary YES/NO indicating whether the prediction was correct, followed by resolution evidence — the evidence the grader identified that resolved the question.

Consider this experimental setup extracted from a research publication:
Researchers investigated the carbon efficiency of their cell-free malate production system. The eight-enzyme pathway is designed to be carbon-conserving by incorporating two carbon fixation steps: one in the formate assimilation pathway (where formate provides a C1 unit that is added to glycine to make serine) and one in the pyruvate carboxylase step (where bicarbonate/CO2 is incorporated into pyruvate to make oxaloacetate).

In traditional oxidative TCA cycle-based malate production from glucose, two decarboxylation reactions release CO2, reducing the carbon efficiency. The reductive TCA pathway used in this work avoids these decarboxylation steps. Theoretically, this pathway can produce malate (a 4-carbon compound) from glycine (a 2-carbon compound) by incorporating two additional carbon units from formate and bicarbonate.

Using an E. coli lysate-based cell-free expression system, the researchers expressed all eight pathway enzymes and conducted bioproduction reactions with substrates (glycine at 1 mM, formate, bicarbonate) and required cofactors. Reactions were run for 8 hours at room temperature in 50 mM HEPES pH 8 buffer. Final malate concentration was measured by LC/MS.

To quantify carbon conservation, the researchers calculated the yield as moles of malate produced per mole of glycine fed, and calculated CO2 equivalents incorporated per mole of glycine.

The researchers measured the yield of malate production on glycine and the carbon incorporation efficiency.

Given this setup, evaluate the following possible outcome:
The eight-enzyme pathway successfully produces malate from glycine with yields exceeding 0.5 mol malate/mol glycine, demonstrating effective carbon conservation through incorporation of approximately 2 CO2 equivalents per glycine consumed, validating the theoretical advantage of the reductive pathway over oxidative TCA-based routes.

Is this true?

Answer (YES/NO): NO